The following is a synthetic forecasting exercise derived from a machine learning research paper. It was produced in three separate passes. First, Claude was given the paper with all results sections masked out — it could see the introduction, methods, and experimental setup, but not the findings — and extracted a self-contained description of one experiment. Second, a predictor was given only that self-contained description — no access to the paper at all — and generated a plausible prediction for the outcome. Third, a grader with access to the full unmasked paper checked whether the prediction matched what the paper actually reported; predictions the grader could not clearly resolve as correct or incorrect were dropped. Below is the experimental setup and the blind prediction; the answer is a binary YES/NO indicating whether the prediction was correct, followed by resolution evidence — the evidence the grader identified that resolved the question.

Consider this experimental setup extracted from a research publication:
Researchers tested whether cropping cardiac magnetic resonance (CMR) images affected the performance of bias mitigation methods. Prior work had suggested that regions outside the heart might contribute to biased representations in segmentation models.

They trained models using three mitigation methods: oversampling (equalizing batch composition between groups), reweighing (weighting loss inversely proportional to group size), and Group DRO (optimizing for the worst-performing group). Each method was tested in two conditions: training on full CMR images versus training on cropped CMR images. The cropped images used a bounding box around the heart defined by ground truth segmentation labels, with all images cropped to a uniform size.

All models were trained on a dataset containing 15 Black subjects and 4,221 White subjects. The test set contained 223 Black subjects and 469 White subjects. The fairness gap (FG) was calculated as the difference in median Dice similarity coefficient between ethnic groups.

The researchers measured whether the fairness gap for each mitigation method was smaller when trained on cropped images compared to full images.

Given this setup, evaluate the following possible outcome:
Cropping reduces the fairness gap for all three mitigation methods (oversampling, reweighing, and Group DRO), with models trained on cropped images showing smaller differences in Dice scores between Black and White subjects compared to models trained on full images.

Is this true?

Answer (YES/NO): NO